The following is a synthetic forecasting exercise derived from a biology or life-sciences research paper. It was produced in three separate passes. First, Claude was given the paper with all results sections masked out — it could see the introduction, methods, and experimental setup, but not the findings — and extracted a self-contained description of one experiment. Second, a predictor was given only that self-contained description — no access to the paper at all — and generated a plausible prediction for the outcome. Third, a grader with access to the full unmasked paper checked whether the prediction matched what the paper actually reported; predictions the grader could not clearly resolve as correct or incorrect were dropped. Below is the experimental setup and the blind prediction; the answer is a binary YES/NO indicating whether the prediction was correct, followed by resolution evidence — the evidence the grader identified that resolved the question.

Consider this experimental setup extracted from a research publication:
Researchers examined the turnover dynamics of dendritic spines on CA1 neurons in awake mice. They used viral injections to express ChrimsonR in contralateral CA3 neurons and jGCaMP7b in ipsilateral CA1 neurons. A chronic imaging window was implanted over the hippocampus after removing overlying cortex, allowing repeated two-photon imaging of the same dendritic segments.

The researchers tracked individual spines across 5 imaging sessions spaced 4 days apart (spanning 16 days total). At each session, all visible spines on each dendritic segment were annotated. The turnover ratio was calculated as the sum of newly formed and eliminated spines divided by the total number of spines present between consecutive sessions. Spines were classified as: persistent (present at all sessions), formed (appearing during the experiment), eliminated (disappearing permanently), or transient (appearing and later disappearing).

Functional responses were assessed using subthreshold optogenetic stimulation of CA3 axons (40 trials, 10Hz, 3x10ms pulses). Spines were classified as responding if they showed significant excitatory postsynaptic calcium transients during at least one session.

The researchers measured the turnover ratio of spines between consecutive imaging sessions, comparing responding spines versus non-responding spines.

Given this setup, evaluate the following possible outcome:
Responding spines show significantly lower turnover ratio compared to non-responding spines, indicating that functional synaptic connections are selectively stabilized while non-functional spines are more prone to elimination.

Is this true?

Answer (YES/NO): NO